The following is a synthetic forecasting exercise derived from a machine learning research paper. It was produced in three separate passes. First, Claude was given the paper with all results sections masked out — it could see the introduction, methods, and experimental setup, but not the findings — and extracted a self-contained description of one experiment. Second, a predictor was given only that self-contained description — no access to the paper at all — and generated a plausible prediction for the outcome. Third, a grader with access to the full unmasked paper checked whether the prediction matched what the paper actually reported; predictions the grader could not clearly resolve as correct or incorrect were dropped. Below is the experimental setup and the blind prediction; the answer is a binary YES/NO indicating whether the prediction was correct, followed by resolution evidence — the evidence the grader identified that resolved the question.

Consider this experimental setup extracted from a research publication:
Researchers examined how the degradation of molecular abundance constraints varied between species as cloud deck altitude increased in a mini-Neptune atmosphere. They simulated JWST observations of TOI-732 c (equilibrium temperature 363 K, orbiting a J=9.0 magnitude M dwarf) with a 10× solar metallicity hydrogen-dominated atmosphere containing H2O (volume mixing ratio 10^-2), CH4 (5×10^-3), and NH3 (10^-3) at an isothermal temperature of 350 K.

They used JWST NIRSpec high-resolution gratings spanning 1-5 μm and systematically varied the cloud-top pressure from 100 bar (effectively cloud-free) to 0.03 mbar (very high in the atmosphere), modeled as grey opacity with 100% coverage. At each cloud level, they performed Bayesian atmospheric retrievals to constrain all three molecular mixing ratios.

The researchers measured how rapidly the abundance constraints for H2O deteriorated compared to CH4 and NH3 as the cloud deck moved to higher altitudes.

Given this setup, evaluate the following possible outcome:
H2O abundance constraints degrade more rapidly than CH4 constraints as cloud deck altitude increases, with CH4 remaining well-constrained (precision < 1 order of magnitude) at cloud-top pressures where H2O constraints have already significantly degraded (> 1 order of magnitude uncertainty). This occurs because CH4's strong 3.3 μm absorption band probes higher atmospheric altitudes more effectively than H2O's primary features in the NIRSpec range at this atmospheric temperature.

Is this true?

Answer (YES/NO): YES